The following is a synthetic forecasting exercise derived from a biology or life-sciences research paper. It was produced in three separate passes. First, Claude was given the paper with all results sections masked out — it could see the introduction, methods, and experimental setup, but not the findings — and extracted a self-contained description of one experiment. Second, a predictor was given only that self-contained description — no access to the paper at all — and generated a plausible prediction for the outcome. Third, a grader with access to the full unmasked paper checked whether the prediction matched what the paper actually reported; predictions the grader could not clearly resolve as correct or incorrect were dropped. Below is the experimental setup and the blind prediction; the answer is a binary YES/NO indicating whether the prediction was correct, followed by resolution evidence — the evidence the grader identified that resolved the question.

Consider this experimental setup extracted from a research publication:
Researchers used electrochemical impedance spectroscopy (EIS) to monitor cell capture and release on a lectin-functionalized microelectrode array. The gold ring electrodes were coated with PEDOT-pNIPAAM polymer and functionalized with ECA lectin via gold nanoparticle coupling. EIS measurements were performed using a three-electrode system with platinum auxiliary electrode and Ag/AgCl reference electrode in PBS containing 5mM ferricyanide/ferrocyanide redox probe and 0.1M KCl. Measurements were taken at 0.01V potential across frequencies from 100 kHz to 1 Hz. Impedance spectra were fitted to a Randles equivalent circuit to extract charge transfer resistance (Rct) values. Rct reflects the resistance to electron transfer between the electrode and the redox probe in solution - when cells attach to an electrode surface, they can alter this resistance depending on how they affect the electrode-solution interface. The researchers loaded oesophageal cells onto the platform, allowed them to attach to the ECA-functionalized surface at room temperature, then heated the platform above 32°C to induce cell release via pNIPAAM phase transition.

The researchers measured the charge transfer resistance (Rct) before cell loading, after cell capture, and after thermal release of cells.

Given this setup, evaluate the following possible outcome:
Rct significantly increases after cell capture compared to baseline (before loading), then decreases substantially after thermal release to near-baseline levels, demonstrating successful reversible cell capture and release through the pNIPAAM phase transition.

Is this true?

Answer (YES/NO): NO